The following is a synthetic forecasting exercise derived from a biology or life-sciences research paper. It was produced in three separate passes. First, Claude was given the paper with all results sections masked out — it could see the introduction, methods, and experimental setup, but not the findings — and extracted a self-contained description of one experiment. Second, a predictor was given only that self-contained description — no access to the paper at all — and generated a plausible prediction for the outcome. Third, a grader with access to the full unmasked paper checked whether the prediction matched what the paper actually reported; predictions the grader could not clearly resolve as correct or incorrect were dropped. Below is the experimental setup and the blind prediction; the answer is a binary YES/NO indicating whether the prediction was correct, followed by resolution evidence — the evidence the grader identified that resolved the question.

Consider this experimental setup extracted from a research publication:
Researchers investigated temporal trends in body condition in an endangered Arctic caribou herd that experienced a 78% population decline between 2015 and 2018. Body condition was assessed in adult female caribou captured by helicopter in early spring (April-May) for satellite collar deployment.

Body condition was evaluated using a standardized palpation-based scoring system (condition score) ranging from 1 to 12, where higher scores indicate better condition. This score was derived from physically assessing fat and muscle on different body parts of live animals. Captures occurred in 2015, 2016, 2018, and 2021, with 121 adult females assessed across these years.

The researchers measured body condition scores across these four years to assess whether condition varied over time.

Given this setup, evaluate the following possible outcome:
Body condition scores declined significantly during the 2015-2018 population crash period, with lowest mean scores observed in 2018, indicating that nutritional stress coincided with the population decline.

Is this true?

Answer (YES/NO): NO